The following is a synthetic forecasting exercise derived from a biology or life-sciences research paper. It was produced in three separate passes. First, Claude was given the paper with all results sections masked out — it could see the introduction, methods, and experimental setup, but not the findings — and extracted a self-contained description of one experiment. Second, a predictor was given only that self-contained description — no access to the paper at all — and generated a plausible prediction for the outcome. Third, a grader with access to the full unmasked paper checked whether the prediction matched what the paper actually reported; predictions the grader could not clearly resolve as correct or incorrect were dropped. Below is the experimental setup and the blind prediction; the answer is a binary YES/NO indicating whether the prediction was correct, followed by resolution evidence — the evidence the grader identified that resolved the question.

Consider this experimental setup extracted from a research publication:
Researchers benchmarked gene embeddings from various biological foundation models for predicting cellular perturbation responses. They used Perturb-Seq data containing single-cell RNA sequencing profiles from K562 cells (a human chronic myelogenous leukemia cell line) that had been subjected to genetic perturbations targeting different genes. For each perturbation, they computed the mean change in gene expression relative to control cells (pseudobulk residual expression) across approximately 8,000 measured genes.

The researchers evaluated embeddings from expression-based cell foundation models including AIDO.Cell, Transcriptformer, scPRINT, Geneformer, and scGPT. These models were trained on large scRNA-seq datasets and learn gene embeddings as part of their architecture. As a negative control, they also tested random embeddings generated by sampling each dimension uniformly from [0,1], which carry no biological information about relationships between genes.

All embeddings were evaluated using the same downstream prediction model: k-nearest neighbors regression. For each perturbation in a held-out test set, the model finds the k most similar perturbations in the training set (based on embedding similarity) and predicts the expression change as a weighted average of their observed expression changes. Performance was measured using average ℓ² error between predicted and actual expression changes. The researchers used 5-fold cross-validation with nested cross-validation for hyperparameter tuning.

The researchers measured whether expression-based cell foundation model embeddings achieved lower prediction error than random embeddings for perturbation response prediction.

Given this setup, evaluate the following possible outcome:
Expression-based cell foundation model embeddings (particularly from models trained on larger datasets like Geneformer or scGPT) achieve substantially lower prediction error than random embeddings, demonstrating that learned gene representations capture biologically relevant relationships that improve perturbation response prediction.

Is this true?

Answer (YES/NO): NO